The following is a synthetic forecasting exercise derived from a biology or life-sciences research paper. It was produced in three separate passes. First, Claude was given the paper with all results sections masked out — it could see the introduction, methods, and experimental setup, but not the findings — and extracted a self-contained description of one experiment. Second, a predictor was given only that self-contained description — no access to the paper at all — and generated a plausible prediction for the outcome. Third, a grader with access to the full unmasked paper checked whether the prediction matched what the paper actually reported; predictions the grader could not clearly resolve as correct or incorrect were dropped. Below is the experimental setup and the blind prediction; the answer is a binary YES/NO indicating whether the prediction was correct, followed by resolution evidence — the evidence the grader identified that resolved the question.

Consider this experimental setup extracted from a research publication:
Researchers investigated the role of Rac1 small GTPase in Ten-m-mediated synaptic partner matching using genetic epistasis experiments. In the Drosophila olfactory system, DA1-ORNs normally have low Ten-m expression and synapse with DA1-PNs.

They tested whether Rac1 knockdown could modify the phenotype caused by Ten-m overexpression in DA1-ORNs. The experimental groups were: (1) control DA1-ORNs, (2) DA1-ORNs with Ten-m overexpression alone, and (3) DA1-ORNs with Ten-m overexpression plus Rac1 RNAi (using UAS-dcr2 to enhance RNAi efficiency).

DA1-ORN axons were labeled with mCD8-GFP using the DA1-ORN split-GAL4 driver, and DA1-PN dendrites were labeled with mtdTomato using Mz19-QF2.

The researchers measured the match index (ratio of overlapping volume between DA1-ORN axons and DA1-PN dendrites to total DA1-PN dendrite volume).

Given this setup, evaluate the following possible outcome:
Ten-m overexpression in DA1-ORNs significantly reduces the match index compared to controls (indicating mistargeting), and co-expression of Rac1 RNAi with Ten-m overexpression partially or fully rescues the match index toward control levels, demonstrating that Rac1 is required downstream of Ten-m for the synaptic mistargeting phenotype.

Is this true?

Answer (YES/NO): YES